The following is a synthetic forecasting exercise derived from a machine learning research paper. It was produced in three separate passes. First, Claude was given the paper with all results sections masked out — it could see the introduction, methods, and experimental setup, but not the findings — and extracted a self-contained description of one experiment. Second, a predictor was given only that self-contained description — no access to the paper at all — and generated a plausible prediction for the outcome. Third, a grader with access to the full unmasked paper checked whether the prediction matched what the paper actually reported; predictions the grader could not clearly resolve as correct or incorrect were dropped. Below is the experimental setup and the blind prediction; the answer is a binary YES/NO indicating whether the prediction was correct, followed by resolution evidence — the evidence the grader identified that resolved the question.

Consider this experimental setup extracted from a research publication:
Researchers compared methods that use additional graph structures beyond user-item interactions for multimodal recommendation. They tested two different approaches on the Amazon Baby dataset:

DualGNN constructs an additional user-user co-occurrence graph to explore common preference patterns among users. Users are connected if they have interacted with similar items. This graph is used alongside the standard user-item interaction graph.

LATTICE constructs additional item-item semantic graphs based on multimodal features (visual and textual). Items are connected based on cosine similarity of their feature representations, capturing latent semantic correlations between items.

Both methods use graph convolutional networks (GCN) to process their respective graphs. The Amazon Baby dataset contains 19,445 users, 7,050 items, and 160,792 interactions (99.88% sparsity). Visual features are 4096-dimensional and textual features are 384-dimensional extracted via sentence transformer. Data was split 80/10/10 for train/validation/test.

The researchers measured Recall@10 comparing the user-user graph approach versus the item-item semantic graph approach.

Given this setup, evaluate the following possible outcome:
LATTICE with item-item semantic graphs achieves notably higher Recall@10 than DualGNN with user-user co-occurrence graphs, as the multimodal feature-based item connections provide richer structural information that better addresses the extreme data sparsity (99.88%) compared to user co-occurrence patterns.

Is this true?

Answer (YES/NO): YES